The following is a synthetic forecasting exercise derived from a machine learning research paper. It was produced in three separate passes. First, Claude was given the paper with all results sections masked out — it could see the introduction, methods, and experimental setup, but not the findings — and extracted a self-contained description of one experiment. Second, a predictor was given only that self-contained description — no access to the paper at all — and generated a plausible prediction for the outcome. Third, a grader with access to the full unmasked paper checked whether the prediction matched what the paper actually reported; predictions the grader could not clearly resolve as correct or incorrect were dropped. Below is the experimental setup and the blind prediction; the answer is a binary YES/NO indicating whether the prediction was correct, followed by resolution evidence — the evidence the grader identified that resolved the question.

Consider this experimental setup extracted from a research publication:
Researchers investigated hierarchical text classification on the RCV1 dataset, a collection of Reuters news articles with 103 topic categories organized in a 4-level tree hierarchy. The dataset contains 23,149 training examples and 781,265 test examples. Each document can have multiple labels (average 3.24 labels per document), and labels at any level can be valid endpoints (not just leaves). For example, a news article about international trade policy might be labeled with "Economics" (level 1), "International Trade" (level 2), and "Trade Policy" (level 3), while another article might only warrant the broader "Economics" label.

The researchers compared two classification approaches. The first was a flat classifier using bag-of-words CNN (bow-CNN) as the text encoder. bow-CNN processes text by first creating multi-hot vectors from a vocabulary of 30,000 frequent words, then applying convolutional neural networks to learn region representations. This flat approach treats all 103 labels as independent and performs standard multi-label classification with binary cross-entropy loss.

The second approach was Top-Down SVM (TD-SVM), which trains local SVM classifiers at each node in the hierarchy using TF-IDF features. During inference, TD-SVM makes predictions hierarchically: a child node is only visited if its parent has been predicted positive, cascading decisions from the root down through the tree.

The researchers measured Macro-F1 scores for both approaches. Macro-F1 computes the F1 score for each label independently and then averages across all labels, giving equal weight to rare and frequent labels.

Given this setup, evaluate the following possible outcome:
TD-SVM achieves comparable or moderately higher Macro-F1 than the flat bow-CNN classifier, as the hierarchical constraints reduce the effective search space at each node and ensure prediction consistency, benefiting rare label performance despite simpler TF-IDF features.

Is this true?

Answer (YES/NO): YES